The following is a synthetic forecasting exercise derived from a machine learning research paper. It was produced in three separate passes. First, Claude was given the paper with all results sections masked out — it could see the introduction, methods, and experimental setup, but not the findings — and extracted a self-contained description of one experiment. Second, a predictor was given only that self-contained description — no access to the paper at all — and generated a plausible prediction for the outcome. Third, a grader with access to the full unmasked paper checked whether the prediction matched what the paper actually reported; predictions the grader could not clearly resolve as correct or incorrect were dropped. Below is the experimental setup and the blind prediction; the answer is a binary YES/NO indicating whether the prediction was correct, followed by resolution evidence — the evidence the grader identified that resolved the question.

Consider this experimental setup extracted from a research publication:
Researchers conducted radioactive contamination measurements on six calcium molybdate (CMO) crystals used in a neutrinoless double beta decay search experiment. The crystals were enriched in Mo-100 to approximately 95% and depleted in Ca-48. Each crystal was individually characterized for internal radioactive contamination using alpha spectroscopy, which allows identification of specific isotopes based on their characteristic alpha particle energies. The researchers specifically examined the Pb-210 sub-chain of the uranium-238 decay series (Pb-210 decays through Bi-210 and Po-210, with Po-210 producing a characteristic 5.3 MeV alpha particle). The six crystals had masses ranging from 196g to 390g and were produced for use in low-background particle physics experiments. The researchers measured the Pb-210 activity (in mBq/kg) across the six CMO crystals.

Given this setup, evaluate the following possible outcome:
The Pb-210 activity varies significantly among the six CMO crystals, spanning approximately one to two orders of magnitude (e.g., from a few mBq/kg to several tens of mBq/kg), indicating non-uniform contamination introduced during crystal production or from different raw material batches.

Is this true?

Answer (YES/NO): NO